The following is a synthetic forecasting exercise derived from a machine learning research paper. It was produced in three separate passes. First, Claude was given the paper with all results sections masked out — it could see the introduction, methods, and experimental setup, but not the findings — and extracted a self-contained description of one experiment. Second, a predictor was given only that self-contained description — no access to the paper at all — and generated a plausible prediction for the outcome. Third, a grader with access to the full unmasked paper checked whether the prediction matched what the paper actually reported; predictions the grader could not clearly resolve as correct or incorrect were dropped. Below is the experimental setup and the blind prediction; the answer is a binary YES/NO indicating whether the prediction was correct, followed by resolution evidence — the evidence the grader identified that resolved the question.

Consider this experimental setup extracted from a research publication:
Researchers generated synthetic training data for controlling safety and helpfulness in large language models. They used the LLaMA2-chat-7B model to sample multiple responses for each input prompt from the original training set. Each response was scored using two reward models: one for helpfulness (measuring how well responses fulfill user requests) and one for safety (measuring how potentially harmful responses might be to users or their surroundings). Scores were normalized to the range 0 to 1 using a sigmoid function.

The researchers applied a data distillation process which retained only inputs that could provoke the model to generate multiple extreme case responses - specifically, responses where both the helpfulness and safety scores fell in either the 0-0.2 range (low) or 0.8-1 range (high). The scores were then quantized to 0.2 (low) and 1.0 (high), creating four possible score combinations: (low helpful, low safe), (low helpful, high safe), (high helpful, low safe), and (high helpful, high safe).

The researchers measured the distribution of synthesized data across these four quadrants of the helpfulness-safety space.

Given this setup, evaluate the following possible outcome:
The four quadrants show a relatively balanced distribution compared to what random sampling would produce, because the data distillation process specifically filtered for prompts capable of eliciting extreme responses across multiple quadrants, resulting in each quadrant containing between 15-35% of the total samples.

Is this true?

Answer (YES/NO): NO